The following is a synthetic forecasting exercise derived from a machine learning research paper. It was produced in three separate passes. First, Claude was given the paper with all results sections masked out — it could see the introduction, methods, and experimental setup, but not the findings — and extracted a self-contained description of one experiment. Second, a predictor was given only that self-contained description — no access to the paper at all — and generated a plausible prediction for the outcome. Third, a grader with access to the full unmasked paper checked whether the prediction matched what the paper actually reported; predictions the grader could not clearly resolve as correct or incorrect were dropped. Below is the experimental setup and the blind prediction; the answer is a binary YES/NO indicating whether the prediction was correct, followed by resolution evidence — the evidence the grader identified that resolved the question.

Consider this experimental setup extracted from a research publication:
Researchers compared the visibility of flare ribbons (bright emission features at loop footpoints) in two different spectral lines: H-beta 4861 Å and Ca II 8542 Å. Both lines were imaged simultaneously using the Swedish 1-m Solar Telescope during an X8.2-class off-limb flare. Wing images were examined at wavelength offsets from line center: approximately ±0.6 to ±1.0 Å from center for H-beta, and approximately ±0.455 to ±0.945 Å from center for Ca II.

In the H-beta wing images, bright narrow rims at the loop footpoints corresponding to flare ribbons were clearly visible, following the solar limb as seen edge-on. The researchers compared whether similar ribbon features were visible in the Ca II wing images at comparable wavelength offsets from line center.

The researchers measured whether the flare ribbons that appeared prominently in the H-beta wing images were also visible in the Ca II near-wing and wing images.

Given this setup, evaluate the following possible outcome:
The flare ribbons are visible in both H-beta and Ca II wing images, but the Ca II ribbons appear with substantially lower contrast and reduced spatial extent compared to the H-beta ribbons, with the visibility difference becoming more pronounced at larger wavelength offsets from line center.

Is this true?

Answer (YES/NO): NO